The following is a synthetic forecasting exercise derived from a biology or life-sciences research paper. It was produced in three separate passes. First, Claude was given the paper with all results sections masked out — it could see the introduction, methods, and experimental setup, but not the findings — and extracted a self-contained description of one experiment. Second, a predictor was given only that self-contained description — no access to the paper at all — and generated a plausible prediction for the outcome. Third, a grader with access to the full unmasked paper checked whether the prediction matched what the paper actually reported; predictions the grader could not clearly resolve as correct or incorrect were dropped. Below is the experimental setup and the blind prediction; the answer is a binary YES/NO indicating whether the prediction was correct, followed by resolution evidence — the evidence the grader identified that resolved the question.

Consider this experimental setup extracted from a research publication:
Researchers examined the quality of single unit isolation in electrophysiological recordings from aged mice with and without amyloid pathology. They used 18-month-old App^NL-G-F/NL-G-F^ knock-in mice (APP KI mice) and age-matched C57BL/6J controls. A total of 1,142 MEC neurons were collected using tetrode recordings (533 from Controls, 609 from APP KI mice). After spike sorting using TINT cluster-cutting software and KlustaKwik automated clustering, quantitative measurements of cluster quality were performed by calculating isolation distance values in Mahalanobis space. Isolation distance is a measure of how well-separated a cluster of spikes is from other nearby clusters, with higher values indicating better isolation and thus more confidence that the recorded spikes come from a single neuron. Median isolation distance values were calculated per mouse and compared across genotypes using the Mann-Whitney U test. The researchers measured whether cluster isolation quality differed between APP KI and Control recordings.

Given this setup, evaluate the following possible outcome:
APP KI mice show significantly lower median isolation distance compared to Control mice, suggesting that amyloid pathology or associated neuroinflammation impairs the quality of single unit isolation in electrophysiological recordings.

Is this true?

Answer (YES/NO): NO